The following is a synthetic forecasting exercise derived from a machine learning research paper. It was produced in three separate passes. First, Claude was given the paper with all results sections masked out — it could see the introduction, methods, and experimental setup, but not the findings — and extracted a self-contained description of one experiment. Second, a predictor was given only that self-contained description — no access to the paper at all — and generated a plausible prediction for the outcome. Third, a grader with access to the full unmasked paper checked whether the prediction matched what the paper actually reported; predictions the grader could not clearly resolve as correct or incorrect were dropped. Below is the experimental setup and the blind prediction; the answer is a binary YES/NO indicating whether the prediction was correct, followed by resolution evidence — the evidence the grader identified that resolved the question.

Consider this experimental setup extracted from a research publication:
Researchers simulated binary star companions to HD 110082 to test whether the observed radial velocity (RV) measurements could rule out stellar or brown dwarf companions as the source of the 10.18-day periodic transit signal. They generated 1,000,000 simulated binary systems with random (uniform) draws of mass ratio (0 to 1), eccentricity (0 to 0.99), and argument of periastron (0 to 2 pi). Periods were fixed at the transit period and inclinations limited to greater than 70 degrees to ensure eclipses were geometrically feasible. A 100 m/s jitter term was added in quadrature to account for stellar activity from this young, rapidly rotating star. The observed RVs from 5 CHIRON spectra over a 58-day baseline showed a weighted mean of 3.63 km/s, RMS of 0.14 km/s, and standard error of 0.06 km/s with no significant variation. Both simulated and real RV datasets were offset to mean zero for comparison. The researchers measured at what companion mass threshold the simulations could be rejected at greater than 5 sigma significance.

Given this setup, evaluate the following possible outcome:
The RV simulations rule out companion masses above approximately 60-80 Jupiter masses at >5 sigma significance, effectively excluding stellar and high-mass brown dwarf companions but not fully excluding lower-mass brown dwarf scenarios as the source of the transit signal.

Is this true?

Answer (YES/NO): NO